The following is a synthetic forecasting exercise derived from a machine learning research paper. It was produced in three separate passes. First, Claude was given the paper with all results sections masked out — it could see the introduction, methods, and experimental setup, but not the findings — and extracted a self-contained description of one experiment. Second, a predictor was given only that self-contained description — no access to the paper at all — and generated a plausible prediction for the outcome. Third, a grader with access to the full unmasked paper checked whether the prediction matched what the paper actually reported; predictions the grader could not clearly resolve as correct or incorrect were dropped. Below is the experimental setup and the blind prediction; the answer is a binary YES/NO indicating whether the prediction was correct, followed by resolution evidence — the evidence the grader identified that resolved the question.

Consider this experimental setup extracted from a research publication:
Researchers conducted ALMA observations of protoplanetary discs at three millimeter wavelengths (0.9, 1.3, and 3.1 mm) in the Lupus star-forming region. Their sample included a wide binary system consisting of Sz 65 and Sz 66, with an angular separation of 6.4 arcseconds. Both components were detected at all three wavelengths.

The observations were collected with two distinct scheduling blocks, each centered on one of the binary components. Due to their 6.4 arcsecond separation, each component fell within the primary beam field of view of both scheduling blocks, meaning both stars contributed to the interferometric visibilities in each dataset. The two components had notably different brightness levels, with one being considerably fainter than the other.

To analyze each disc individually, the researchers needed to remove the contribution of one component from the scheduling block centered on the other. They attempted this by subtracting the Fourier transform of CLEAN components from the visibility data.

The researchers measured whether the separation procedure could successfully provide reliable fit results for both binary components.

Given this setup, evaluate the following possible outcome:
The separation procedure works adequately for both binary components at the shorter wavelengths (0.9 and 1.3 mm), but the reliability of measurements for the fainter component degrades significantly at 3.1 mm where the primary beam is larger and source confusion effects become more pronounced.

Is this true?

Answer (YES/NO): NO